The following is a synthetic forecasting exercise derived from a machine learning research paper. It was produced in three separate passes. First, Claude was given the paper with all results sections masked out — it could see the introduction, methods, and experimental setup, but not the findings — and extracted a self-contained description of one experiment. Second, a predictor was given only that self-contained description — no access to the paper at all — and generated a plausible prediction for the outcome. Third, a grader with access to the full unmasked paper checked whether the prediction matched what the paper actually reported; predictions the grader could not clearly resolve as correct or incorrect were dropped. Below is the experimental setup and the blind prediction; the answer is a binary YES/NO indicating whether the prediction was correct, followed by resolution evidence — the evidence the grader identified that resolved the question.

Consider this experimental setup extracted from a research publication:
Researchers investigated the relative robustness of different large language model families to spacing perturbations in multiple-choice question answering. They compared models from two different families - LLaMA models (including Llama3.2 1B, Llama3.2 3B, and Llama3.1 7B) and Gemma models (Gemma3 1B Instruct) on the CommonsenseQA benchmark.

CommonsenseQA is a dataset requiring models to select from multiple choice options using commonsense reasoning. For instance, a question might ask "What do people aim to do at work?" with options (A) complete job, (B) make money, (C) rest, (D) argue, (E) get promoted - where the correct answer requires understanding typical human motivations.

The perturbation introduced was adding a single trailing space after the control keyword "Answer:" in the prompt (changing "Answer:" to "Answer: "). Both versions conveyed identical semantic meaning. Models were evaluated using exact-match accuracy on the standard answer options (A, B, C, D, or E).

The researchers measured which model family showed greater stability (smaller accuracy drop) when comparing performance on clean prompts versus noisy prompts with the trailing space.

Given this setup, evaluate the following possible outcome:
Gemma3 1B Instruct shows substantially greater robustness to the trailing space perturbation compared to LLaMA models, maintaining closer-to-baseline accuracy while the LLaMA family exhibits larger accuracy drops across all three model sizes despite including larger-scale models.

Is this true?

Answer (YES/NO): NO